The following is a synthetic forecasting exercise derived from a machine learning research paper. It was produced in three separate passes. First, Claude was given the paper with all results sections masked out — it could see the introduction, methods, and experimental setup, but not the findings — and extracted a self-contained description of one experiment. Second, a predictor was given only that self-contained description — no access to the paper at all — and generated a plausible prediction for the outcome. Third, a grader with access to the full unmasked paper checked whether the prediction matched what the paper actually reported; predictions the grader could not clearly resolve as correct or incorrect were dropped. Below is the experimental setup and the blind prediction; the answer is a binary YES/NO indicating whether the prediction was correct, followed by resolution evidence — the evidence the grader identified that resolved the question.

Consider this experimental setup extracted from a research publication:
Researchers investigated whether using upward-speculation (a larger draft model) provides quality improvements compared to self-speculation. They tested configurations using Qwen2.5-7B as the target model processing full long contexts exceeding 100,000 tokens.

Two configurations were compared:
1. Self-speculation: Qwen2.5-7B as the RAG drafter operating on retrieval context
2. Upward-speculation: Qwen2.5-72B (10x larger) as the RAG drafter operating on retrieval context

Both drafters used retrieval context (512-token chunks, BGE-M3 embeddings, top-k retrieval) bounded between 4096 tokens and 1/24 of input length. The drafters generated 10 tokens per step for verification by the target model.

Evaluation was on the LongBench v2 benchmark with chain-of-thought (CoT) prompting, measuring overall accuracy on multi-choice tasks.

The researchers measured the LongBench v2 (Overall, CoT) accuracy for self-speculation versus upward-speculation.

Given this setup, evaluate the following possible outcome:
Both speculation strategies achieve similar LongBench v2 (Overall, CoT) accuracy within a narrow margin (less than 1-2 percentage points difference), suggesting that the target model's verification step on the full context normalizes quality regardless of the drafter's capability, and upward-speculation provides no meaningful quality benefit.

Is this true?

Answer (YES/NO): NO